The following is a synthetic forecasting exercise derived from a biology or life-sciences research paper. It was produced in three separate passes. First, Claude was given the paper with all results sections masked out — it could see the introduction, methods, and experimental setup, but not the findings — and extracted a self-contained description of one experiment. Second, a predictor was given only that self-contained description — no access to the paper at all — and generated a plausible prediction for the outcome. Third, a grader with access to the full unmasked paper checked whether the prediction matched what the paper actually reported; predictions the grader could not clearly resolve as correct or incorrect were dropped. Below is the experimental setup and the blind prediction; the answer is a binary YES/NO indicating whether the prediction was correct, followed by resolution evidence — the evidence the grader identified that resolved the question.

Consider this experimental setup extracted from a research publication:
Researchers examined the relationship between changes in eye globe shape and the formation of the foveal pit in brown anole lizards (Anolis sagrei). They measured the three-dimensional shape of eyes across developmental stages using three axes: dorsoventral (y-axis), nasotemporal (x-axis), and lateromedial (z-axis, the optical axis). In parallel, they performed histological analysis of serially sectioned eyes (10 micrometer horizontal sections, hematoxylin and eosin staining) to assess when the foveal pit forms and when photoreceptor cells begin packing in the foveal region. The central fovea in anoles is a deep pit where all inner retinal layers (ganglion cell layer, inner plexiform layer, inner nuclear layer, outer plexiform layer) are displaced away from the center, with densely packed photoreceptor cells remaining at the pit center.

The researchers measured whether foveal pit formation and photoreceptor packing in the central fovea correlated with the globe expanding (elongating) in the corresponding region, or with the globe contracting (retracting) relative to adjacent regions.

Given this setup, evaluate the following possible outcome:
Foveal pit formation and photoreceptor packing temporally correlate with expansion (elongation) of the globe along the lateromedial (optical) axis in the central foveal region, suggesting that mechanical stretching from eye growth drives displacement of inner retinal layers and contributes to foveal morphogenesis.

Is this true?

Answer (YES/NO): NO